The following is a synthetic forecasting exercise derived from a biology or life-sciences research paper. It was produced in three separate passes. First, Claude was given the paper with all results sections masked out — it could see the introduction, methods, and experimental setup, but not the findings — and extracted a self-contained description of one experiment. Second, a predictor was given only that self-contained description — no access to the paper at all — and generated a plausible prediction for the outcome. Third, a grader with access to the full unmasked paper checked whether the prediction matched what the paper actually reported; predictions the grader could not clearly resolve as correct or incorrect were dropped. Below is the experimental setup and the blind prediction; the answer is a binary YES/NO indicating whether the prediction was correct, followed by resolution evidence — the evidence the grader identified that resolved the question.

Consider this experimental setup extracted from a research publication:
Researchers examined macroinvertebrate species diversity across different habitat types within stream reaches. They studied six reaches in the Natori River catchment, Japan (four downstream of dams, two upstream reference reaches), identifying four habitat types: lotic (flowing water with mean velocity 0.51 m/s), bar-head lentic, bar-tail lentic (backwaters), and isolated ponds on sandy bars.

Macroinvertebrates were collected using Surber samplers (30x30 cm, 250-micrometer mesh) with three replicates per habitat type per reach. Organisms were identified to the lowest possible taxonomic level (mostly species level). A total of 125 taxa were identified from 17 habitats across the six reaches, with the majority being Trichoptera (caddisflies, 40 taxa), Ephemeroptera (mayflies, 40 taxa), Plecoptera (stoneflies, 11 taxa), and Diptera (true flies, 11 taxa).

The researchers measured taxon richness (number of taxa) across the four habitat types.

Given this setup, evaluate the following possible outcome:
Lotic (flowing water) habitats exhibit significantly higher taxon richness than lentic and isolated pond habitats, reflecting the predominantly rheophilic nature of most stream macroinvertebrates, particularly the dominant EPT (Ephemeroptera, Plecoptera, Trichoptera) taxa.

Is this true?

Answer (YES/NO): YES